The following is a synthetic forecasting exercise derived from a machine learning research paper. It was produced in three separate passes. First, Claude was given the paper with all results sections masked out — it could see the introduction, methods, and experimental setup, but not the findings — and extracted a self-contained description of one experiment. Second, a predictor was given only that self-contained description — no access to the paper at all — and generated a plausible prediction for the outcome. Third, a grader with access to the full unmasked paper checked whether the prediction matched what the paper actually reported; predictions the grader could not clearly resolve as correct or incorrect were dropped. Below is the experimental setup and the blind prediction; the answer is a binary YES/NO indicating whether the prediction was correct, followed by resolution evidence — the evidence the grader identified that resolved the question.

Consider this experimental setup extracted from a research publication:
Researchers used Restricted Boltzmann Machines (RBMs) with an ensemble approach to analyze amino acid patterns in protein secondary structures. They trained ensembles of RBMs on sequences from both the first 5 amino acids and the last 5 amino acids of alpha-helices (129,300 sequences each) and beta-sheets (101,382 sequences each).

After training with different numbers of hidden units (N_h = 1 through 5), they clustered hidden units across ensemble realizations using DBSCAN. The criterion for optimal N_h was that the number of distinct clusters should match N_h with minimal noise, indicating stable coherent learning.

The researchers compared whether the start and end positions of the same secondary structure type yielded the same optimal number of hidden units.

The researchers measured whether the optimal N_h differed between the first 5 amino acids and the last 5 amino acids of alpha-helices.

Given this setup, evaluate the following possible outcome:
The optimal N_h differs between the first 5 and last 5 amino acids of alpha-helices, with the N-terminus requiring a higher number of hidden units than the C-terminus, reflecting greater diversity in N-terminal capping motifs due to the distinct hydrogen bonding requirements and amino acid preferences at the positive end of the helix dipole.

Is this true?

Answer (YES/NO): NO